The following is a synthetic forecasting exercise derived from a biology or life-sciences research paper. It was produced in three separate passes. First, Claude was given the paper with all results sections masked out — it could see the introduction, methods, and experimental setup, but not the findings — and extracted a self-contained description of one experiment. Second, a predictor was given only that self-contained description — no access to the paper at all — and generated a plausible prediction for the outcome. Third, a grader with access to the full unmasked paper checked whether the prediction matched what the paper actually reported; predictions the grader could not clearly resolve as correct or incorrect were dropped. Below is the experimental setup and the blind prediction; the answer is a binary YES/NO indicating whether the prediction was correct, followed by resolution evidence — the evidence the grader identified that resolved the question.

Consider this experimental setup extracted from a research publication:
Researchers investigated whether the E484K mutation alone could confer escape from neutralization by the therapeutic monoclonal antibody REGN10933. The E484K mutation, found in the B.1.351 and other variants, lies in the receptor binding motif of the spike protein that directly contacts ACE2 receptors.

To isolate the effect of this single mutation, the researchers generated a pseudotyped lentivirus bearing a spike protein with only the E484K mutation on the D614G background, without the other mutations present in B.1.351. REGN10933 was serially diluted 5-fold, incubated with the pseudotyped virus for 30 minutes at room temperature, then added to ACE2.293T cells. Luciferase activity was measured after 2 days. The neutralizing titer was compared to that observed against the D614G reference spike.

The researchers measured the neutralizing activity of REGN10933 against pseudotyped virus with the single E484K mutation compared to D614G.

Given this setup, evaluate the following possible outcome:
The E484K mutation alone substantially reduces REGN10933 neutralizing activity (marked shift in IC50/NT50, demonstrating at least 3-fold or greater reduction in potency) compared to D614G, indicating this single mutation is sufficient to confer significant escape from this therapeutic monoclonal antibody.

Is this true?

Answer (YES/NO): YES